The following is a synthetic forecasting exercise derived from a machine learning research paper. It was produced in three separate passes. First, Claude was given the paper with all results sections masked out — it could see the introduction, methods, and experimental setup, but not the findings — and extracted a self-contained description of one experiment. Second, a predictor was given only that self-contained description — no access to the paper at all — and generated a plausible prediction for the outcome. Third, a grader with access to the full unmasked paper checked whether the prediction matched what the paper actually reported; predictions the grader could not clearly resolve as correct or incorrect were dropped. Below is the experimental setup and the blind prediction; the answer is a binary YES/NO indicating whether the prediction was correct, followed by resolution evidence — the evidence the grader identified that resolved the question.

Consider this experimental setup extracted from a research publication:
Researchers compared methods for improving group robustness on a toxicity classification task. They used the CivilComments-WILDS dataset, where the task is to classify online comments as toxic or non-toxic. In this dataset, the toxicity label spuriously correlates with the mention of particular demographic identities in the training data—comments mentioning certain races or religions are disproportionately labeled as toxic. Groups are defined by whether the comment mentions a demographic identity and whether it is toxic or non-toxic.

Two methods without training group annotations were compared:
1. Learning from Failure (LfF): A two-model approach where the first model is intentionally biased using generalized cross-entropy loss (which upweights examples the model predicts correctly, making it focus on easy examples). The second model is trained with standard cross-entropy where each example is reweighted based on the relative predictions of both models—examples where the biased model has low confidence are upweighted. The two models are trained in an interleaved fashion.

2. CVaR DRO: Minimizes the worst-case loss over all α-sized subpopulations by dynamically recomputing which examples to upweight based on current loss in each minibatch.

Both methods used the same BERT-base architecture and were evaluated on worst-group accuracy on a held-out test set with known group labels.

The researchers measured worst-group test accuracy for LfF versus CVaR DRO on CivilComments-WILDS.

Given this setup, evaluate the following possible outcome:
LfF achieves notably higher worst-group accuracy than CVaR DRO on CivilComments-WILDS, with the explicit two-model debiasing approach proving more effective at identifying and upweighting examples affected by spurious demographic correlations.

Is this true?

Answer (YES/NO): NO